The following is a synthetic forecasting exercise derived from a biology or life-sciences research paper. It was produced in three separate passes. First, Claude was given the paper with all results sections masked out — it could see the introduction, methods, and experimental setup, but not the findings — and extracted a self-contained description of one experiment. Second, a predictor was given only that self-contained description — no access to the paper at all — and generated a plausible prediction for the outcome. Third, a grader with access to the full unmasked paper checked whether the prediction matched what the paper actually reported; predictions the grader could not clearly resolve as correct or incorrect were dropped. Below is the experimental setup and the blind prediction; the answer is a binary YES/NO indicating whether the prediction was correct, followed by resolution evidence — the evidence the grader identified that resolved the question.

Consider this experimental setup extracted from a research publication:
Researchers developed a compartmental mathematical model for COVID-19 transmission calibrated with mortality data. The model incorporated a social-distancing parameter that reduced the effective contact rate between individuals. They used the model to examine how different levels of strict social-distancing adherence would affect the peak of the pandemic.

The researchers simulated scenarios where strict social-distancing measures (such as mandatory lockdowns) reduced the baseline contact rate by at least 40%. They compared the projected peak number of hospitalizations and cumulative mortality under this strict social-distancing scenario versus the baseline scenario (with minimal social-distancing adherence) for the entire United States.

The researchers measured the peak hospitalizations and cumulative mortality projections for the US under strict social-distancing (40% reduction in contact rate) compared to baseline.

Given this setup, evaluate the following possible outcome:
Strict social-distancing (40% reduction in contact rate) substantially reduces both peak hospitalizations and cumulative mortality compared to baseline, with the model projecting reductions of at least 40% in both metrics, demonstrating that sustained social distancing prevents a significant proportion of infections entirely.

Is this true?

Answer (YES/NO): YES